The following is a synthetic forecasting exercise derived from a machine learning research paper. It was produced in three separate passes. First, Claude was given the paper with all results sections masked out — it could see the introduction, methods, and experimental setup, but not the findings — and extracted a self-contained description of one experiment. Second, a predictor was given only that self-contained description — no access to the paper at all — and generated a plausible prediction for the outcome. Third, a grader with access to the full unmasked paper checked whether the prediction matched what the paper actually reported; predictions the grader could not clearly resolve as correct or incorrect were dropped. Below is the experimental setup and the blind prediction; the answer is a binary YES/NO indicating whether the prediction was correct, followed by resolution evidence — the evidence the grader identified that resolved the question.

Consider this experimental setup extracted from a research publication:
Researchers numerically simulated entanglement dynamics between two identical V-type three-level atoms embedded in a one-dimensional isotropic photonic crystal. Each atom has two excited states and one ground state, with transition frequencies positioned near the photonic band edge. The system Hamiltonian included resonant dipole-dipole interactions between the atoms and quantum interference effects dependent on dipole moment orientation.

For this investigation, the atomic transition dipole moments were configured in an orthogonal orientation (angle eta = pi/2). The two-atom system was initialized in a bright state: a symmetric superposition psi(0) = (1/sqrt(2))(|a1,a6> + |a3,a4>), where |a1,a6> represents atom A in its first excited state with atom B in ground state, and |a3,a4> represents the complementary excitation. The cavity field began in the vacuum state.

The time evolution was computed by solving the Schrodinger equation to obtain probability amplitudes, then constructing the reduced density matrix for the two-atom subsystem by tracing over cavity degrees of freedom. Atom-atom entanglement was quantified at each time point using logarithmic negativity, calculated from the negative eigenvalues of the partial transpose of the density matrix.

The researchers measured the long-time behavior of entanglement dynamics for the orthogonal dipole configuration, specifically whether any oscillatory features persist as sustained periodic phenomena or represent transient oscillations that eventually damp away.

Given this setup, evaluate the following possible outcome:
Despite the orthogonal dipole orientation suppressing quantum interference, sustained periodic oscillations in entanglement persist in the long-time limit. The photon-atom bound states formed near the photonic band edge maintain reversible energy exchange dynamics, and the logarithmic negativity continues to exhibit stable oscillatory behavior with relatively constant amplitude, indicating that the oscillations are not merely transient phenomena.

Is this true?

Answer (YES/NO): NO